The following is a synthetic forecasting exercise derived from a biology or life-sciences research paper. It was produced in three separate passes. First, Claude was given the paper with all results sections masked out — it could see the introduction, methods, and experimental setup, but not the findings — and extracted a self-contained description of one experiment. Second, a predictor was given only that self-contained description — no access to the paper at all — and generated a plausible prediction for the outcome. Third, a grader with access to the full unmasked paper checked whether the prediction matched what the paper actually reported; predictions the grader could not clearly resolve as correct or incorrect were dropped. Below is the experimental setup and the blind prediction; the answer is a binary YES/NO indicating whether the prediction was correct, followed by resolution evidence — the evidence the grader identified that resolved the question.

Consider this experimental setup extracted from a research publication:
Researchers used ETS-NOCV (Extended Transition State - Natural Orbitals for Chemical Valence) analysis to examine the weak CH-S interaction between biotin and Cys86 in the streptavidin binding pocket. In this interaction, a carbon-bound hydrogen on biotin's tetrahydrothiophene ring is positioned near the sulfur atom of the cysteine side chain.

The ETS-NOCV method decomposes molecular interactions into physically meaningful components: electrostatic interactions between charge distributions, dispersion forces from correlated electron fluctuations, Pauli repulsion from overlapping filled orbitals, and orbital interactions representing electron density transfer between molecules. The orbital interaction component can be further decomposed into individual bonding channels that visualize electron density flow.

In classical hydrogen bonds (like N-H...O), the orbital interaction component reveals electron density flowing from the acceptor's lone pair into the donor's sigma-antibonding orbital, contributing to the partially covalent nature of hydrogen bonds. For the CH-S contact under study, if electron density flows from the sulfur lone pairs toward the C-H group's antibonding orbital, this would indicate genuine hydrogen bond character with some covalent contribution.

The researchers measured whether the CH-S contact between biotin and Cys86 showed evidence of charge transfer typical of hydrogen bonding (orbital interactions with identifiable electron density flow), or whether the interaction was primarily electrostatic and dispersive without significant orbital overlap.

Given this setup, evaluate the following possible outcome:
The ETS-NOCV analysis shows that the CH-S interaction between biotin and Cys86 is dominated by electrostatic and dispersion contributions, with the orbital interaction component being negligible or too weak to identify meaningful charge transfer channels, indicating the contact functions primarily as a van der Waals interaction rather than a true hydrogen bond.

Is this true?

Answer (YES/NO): NO